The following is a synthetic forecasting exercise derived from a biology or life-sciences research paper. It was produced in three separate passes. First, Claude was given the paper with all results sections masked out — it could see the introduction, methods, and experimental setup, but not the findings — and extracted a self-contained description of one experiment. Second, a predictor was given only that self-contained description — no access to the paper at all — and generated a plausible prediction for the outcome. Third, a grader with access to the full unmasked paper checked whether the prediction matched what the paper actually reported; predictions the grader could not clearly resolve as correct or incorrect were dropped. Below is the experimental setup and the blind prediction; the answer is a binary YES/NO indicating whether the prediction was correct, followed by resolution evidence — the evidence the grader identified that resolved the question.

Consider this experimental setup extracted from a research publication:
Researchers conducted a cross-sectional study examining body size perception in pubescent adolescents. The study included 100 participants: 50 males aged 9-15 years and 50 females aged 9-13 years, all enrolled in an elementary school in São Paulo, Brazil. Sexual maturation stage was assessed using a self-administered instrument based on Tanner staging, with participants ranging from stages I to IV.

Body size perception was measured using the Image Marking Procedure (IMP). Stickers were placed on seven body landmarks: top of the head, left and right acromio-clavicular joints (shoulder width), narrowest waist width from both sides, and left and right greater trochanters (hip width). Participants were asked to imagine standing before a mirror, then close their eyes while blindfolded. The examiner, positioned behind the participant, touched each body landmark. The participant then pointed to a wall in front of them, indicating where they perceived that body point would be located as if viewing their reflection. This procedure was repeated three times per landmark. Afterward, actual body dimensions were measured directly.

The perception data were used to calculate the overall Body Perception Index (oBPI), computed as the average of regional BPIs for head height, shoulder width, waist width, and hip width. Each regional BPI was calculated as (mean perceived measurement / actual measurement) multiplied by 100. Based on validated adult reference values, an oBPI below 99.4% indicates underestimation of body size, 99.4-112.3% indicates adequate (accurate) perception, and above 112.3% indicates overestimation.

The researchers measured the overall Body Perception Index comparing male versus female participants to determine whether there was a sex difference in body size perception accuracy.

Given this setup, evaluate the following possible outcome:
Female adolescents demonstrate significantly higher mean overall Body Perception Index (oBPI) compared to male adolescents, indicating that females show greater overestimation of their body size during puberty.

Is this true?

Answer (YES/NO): NO